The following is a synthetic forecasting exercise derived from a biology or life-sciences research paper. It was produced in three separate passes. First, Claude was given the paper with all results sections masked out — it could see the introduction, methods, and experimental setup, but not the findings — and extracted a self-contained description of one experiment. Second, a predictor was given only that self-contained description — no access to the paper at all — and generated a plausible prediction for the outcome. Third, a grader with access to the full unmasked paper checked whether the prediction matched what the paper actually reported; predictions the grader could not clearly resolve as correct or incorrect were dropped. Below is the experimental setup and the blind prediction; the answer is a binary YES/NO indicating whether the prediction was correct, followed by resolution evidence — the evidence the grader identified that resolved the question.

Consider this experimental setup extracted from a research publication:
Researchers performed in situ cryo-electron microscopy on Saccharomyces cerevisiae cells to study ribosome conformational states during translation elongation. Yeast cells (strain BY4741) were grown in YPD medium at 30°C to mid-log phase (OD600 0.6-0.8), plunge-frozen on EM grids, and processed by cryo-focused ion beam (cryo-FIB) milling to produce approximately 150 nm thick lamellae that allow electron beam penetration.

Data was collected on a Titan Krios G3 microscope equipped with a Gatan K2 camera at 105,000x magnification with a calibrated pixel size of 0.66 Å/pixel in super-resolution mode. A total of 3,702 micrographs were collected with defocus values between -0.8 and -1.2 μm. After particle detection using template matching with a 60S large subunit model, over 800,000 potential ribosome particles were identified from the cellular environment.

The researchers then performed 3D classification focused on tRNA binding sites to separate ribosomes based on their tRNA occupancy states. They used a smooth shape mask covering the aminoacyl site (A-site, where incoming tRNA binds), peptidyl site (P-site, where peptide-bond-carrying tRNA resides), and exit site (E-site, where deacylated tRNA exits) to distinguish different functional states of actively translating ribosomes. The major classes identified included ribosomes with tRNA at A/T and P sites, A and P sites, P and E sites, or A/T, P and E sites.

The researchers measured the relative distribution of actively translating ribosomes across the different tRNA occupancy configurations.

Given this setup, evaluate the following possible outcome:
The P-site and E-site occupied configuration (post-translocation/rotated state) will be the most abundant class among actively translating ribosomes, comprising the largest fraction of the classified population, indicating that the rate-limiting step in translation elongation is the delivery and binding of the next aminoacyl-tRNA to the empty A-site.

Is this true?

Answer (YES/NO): NO